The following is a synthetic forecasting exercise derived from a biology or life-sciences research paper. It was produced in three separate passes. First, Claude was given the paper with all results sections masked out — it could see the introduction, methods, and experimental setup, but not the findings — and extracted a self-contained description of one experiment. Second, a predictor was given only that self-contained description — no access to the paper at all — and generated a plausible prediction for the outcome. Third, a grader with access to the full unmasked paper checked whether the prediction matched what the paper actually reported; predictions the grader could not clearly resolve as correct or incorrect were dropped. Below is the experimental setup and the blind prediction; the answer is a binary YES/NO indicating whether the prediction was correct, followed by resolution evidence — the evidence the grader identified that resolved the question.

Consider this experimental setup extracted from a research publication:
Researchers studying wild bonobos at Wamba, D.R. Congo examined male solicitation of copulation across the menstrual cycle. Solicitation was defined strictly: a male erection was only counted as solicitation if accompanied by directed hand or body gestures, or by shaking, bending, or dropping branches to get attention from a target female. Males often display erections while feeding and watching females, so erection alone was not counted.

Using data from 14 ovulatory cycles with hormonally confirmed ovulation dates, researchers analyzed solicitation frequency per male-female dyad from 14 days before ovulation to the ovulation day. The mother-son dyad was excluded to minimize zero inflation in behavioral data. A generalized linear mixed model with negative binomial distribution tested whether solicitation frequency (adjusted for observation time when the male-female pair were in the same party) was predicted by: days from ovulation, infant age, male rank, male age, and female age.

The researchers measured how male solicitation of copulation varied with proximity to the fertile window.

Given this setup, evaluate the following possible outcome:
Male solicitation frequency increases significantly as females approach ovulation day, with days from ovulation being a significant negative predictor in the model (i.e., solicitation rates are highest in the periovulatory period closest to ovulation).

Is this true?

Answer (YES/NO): NO